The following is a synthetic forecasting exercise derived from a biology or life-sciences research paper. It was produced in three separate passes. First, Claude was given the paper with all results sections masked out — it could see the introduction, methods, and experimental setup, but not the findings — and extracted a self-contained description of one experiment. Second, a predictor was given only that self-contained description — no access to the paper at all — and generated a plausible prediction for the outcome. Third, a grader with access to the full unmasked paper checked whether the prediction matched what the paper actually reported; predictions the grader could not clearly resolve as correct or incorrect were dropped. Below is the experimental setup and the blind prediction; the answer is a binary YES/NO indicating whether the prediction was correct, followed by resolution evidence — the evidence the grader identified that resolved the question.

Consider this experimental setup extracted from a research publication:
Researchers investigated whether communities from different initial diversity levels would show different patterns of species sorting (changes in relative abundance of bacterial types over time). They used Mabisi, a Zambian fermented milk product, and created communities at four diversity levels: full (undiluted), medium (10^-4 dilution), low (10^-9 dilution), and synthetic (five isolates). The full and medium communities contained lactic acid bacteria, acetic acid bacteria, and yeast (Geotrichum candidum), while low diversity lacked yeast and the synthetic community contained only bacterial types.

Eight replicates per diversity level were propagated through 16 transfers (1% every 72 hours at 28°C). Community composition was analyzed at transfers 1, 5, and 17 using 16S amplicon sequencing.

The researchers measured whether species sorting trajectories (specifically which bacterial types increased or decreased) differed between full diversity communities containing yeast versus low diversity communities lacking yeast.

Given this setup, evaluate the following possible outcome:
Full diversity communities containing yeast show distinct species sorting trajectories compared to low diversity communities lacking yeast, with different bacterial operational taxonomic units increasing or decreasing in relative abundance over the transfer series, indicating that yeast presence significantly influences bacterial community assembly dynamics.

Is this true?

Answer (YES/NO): NO